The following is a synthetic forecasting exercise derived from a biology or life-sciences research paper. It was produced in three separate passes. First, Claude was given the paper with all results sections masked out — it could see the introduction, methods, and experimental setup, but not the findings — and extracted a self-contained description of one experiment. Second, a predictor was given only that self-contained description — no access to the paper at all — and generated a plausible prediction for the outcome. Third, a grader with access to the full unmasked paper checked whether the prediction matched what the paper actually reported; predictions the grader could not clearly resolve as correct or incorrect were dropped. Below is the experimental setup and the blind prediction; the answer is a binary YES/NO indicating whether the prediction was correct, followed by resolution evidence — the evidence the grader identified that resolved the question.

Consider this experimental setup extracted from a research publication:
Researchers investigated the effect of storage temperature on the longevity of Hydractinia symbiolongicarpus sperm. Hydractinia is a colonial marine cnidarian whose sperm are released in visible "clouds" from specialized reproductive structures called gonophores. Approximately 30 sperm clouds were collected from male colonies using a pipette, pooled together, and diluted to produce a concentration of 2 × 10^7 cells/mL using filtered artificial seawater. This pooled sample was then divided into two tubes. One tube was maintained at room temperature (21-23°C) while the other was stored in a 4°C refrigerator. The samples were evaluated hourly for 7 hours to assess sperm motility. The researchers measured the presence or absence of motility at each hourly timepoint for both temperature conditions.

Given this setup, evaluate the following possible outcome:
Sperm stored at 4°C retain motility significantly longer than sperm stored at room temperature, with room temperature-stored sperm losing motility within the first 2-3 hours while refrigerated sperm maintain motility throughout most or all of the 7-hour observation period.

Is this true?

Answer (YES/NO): NO